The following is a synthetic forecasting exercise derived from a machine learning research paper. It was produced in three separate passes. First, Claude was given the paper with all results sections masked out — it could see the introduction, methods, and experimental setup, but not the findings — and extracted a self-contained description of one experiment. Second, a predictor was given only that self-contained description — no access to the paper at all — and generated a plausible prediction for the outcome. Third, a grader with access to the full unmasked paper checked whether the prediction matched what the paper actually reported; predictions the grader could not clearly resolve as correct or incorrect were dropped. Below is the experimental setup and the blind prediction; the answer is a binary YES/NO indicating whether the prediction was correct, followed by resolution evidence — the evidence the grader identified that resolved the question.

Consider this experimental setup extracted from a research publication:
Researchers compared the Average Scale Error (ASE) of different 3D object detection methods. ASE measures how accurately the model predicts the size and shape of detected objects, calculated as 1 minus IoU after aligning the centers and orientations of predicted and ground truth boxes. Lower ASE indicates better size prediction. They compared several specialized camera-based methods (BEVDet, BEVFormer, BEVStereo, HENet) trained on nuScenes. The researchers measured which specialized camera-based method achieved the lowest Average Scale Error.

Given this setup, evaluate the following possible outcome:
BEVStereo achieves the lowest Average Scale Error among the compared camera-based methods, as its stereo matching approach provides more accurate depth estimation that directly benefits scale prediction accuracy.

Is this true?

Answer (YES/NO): NO